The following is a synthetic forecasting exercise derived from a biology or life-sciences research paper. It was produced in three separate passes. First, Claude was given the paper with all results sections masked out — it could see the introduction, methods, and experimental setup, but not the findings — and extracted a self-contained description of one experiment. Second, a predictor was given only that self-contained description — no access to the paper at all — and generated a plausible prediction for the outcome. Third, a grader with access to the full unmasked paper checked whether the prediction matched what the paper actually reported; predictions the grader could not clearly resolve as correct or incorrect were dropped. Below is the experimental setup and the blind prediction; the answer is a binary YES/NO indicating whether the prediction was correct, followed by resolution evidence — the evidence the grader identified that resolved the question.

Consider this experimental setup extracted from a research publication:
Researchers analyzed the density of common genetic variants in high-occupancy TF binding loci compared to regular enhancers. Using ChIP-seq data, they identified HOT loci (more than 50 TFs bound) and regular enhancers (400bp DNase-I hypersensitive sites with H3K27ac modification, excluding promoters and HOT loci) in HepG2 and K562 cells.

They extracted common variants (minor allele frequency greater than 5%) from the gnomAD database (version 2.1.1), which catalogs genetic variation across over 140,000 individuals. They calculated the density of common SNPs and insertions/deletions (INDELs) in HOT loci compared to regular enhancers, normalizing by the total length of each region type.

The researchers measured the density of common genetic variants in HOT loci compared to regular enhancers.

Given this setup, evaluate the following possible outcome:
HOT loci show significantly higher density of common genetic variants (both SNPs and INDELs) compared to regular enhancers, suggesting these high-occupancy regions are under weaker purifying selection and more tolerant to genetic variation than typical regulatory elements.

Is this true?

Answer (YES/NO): NO